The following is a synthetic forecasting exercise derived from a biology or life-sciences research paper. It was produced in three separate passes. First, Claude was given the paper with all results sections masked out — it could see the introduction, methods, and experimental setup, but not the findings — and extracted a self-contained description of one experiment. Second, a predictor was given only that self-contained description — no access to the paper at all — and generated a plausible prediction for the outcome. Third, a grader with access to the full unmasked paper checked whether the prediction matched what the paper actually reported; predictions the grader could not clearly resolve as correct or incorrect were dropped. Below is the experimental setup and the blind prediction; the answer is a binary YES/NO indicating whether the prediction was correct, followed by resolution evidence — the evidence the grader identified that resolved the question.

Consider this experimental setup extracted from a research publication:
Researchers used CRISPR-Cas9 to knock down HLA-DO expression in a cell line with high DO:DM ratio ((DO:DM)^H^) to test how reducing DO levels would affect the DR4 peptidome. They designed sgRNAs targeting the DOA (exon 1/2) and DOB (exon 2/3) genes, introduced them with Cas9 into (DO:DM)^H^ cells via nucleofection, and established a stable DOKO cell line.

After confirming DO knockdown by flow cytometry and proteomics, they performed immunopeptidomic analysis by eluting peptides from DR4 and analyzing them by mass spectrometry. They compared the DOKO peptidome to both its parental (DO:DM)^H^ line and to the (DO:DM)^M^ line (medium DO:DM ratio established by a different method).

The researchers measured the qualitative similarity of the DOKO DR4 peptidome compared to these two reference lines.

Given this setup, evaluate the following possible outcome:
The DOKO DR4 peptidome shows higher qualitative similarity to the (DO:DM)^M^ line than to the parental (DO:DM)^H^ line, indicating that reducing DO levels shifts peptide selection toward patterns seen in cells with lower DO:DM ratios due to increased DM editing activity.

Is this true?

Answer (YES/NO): YES